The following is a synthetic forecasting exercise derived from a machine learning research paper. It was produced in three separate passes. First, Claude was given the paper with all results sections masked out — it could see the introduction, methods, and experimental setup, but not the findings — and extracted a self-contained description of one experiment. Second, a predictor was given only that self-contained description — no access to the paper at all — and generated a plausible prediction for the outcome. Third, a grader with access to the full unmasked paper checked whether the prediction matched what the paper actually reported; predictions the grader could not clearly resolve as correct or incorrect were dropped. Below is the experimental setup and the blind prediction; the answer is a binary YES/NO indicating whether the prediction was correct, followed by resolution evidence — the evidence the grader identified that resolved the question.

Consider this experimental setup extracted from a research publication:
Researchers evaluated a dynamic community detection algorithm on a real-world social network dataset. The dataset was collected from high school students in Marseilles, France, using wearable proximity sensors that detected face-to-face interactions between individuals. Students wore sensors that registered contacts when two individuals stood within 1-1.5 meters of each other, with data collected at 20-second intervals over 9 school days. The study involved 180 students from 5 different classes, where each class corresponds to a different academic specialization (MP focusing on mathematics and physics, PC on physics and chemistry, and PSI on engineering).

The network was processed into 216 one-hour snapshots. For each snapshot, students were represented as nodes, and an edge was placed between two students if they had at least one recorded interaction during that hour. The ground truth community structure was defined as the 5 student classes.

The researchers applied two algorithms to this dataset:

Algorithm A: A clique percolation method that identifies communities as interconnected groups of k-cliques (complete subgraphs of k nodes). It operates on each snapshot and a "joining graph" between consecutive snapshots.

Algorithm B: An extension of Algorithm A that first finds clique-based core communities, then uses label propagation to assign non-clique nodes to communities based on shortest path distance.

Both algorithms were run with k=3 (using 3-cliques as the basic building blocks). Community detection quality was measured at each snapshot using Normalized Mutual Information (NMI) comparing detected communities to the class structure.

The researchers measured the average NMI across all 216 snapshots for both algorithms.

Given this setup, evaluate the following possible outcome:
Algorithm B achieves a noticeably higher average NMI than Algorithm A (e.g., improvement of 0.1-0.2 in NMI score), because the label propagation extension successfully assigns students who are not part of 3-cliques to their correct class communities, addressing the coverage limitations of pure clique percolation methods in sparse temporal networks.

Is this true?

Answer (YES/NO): NO